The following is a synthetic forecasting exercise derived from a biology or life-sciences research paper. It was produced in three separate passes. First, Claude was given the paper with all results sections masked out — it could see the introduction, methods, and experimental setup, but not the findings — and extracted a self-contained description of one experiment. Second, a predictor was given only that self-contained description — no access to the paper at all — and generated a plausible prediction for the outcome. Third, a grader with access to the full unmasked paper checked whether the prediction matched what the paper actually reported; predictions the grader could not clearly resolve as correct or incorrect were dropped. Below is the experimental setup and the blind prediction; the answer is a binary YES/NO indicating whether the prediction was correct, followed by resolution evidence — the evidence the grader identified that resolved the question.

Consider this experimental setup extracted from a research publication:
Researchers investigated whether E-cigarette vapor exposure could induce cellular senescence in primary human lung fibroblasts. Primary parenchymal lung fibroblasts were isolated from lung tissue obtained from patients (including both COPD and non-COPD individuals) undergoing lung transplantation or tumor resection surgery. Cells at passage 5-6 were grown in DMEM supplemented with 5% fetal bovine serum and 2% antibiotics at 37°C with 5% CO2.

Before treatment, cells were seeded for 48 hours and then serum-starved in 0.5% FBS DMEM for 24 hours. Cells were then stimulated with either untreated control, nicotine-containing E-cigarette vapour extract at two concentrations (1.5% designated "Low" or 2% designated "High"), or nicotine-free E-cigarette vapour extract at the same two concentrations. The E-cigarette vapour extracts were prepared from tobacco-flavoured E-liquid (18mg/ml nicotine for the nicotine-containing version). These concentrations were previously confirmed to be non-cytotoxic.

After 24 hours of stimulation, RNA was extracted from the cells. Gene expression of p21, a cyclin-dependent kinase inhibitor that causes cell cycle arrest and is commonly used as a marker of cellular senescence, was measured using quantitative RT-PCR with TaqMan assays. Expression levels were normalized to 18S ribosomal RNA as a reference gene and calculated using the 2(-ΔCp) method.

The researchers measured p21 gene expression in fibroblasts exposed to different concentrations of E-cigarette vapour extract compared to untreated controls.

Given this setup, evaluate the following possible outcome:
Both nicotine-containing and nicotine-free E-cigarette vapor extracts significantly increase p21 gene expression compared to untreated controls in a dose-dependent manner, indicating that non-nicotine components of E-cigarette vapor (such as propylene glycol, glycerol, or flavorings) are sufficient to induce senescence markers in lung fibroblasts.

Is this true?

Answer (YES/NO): NO